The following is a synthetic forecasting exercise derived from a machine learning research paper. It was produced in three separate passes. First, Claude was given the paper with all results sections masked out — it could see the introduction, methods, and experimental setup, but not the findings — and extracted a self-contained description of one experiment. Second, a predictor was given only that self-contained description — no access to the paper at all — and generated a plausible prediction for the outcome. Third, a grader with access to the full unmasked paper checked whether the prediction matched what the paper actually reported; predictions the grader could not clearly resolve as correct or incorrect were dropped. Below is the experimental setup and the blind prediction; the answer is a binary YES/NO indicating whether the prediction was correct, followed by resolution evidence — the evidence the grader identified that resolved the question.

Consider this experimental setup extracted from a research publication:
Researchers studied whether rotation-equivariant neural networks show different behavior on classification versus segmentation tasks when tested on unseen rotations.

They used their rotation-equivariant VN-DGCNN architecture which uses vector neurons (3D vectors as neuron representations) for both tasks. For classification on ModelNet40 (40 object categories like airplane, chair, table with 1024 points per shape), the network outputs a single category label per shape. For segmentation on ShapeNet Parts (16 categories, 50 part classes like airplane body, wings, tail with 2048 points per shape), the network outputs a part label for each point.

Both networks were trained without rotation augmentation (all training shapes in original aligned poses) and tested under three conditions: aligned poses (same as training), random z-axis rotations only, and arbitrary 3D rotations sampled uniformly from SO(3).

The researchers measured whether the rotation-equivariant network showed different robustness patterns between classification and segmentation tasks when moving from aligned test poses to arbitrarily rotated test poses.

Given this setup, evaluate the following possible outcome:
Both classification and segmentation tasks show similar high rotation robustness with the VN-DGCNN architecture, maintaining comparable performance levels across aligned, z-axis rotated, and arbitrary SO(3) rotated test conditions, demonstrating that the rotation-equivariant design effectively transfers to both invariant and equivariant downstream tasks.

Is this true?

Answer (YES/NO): YES